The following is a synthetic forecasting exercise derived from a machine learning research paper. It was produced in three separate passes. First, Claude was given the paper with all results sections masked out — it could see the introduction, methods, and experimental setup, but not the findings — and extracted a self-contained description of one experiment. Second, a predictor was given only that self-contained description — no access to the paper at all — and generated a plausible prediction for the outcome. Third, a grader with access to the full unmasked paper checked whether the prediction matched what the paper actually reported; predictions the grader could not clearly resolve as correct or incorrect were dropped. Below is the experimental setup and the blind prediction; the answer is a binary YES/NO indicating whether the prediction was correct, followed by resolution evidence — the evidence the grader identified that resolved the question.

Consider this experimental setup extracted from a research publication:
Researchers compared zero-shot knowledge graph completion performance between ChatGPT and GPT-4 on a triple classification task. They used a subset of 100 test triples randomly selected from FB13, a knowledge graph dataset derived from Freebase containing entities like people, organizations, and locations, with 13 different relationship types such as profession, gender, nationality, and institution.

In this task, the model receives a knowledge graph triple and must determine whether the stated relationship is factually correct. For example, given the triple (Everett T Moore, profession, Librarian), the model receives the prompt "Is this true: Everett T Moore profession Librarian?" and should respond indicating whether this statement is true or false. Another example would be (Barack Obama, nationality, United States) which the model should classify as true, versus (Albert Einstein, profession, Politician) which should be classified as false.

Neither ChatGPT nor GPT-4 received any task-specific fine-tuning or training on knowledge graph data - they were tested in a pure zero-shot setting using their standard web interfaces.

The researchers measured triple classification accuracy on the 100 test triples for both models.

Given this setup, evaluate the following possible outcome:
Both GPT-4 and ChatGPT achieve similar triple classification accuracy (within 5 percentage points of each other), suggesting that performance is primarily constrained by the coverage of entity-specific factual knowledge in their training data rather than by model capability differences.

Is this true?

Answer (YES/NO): YES